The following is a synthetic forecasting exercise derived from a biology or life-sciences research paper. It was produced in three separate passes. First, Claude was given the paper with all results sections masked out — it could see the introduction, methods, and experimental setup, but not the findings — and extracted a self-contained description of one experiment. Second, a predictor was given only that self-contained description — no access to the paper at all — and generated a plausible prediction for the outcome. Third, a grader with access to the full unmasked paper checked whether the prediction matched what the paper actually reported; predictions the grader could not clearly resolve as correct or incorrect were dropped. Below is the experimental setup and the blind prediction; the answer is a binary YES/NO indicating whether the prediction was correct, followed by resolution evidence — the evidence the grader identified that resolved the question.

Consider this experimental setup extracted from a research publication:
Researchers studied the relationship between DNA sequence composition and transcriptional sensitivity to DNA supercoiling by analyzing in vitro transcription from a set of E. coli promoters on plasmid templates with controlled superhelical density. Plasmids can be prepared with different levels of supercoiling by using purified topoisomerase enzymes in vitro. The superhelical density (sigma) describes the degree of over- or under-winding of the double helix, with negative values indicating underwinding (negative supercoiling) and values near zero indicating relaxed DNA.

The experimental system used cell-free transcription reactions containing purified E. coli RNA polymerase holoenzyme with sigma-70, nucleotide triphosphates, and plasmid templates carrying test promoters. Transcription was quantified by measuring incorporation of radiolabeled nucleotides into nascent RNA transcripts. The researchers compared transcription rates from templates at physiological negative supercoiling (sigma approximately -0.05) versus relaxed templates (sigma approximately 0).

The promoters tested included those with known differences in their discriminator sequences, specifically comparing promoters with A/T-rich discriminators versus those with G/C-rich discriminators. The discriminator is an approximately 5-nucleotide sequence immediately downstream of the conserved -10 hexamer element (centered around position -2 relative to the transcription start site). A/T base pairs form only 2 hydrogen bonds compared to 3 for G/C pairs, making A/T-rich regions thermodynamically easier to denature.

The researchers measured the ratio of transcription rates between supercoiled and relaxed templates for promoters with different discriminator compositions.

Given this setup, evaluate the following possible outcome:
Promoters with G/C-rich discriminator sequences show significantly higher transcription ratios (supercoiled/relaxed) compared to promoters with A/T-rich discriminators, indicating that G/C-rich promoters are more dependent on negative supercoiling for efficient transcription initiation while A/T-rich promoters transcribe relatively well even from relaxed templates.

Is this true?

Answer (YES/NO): YES